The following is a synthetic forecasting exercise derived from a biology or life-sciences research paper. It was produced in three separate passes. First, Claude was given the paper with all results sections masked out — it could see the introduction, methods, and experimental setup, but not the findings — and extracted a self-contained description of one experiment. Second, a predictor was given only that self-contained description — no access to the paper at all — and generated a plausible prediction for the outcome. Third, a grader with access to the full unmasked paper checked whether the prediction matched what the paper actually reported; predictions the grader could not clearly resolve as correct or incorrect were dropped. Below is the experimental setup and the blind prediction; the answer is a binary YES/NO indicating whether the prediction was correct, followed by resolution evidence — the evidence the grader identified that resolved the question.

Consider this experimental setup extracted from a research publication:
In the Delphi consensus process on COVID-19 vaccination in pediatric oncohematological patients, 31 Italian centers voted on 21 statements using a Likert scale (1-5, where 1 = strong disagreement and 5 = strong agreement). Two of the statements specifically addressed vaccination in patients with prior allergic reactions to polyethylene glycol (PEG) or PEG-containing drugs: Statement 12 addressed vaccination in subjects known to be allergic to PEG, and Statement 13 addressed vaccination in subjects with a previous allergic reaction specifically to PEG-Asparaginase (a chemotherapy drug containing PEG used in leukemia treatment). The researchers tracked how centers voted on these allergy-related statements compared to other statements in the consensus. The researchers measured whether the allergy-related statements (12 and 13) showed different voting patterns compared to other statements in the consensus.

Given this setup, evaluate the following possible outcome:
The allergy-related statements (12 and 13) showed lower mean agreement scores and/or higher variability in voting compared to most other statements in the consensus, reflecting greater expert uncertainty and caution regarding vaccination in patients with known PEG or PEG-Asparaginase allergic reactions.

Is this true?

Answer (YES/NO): YES